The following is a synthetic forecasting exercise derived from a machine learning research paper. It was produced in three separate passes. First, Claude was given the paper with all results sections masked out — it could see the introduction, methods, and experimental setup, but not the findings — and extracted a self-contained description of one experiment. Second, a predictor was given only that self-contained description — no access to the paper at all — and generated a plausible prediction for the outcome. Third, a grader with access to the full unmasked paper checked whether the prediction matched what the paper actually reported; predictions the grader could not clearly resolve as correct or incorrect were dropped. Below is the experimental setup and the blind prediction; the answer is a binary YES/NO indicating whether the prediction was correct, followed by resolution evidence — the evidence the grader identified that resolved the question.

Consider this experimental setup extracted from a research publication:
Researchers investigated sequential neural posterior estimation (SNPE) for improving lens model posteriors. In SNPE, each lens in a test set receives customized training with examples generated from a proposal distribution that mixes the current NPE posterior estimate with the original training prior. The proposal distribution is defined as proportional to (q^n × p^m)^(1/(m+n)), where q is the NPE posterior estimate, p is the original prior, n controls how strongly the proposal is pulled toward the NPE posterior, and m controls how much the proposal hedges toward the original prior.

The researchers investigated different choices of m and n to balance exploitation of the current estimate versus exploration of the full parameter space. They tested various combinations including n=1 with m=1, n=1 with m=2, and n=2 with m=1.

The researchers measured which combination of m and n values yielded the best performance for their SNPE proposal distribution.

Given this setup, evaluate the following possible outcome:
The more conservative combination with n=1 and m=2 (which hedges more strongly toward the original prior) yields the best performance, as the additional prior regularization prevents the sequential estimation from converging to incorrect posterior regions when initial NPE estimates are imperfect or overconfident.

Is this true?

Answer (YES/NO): YES